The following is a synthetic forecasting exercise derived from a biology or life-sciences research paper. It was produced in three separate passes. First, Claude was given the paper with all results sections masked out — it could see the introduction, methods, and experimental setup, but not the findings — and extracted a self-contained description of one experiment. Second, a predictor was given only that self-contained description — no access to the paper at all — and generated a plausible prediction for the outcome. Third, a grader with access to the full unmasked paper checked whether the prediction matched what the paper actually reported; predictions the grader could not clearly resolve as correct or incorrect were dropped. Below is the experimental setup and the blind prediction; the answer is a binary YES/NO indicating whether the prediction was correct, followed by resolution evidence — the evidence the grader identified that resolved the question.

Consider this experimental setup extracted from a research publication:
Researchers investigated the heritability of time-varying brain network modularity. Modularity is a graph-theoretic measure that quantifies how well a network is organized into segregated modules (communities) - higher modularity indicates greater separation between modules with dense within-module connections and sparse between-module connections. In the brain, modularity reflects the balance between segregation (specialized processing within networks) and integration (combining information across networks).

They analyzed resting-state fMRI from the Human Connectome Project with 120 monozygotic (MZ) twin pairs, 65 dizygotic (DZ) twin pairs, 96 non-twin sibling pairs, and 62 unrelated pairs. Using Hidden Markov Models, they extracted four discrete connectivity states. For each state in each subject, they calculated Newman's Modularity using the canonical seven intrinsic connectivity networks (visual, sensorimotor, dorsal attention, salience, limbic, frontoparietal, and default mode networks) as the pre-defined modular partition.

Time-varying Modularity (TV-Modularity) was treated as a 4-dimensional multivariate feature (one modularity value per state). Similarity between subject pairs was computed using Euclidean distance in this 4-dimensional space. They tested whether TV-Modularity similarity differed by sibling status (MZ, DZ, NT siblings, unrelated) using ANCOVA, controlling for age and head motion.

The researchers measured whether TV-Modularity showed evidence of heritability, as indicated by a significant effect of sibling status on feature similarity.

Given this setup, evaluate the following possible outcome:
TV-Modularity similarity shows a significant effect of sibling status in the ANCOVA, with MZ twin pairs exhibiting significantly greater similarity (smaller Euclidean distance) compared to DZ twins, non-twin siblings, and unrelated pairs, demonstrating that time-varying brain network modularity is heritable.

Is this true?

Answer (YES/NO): NO